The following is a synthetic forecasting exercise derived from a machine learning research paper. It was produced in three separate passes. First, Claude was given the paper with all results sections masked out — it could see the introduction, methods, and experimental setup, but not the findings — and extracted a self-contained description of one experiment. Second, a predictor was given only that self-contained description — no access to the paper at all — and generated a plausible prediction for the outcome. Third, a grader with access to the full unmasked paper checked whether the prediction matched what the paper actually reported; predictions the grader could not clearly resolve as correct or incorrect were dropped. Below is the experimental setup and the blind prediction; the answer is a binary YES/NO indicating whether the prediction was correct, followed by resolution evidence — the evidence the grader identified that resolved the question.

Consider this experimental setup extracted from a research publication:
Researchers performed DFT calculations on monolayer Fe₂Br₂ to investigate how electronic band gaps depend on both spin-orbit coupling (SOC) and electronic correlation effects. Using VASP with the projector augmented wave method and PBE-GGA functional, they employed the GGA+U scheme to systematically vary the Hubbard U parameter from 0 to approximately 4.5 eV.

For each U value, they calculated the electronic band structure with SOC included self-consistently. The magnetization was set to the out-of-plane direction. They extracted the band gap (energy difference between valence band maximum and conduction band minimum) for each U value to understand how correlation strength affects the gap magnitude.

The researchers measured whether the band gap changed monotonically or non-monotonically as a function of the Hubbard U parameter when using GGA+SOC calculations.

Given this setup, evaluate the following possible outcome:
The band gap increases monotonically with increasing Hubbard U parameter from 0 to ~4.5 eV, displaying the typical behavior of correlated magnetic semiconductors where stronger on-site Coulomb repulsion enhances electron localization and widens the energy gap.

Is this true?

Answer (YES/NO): YES